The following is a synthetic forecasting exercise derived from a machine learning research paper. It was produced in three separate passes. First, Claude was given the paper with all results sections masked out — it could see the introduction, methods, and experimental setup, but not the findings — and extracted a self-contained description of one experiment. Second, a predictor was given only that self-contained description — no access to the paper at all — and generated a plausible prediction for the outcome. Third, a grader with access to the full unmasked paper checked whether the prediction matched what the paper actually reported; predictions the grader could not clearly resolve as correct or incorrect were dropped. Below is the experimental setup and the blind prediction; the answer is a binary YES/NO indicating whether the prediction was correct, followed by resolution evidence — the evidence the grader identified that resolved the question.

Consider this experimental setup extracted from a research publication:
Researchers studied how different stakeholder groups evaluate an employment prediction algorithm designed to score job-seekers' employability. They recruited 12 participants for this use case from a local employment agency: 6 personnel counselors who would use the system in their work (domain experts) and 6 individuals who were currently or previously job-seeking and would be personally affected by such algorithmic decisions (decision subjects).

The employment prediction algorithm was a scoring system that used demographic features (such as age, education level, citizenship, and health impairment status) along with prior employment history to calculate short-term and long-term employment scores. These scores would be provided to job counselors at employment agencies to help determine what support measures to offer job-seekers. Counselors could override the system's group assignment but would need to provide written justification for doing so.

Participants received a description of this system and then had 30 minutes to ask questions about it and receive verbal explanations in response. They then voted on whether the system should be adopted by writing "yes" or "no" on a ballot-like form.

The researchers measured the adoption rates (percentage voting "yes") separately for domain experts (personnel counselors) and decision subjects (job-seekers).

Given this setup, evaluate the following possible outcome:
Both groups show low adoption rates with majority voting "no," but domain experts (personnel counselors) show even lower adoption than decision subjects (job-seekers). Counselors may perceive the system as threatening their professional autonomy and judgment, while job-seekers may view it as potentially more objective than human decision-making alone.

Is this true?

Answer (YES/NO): NO